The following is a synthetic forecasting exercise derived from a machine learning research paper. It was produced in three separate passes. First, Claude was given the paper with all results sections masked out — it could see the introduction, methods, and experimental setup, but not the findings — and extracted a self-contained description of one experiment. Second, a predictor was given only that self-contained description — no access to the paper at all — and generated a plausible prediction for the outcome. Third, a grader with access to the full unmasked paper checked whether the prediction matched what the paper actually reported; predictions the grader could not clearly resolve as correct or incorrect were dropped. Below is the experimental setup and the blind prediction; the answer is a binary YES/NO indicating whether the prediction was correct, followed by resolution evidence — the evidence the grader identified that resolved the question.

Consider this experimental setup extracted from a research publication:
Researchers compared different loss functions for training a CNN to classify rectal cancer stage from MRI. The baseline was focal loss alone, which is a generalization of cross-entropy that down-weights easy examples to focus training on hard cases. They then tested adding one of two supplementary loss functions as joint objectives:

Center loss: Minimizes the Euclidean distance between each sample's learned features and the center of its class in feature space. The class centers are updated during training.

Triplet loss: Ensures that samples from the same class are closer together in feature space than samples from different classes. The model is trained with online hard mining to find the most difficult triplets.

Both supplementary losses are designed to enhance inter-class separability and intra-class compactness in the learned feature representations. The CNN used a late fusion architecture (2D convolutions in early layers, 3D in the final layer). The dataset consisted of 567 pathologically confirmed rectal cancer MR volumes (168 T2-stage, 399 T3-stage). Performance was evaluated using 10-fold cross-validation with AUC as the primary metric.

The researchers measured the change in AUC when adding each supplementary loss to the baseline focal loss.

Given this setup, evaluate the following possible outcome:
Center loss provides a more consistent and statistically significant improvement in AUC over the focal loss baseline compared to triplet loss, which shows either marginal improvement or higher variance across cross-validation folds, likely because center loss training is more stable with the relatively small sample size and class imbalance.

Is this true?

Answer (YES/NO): NO